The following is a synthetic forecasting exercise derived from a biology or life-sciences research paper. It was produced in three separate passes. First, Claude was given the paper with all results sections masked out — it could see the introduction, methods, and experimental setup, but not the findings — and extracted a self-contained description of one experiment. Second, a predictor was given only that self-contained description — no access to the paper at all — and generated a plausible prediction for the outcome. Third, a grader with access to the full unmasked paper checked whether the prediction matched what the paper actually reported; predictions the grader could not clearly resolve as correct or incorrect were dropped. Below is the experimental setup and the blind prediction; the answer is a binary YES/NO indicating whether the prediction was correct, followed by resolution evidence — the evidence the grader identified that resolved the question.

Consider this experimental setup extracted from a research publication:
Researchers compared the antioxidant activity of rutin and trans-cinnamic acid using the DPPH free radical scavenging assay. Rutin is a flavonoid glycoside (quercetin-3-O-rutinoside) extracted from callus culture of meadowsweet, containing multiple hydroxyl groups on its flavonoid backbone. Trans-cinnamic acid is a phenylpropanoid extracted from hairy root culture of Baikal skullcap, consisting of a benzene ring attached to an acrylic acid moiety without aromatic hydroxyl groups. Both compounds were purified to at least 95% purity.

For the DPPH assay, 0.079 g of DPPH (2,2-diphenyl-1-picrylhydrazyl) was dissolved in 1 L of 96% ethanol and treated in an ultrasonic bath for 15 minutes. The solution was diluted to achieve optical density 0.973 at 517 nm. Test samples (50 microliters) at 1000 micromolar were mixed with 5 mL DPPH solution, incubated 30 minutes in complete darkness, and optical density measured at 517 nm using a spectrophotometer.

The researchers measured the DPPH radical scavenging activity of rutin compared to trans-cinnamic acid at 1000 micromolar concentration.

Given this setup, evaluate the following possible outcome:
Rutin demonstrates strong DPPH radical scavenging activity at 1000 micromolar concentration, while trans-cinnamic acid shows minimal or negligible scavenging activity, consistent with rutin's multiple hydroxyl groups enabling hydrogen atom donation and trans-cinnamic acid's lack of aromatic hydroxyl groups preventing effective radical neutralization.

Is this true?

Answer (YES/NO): YES